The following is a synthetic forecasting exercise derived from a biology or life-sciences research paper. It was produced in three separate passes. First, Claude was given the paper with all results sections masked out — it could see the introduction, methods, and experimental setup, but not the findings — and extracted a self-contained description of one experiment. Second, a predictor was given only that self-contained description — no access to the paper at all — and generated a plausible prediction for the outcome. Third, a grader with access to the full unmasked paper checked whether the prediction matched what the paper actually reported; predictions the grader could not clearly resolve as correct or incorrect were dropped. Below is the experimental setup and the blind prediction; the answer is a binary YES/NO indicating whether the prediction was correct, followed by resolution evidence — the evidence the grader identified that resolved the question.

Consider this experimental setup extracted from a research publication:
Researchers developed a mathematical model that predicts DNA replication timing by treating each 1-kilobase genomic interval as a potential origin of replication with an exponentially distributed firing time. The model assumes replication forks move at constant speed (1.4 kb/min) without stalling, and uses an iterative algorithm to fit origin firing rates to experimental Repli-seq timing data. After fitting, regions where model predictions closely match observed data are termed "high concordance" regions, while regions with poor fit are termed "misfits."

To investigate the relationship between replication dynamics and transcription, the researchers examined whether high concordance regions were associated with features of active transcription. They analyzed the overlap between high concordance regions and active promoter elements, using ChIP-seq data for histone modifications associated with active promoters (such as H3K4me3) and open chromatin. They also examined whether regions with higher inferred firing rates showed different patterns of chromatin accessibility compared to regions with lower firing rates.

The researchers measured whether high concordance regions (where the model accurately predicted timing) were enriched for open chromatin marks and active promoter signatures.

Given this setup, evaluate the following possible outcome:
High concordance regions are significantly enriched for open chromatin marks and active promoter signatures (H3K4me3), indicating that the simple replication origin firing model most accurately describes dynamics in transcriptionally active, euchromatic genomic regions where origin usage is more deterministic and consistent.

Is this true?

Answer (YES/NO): YES